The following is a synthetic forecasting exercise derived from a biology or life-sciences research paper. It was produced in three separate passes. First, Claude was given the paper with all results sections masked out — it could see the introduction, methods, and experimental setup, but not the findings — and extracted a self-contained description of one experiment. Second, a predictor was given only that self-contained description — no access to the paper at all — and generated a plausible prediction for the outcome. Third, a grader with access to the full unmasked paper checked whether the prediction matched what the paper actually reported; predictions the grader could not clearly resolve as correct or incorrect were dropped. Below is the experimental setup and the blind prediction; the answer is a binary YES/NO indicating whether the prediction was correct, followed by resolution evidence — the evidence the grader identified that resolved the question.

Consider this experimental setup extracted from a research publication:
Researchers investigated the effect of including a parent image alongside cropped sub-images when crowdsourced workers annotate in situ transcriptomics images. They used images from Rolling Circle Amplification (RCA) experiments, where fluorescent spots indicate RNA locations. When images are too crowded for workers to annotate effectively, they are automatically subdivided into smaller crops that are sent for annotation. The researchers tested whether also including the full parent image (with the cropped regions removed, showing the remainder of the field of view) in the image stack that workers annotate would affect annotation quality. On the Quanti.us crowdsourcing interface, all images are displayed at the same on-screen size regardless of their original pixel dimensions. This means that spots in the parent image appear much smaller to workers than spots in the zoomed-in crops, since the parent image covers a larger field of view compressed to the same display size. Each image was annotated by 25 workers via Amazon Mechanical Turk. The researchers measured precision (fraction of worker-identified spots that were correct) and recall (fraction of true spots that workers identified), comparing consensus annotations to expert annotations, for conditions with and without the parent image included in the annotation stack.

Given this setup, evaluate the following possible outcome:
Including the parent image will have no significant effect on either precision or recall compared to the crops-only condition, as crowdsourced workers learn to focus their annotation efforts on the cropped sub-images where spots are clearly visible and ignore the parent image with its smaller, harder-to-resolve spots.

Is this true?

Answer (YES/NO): NO